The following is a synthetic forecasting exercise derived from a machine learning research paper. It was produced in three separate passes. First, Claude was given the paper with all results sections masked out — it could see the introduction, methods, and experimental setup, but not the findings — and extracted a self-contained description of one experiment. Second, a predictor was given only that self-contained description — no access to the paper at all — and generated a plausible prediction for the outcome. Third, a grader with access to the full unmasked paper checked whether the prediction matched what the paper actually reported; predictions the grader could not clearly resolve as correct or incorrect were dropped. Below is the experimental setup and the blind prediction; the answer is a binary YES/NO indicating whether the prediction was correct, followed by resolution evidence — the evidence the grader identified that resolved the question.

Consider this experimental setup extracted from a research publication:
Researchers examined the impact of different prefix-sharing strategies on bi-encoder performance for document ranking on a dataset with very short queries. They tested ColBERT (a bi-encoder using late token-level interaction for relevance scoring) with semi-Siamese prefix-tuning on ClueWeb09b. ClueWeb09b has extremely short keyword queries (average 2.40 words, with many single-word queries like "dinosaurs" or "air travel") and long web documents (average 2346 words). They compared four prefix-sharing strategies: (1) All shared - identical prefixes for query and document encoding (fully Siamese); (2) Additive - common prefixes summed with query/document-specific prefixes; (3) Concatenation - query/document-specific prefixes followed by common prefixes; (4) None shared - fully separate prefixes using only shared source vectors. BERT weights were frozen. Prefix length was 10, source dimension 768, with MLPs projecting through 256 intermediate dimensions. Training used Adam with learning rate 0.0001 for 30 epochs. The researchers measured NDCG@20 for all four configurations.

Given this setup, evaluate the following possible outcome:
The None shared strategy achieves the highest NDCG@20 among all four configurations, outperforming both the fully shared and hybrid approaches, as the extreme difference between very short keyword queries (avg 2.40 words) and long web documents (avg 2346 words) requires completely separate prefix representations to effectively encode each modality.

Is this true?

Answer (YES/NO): NO